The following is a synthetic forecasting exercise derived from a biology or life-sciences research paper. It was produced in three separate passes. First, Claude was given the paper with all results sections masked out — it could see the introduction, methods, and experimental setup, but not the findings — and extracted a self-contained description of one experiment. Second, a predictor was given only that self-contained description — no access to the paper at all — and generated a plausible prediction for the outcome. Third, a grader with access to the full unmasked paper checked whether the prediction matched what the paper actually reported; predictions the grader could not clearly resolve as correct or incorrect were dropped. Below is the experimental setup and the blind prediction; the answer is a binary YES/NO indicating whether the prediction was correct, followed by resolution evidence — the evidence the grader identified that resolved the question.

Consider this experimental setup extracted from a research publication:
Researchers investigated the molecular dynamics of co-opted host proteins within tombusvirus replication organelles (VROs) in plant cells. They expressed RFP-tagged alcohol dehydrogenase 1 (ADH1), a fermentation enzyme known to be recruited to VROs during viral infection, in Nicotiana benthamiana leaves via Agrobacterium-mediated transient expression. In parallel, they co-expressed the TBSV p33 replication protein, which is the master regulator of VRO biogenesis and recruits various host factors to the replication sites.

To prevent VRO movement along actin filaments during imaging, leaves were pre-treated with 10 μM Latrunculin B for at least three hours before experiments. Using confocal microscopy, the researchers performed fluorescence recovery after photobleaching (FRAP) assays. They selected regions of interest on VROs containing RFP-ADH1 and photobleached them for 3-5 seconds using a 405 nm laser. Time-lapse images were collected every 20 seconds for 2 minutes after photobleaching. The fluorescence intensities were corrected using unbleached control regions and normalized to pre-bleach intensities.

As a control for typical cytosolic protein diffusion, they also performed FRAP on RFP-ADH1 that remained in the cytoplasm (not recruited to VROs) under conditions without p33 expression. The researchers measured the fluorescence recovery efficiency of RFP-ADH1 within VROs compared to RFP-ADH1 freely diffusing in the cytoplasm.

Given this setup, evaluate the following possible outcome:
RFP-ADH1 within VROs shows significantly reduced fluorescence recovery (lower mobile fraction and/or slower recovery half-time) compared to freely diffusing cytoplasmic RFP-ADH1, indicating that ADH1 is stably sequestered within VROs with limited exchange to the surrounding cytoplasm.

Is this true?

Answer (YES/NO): YES